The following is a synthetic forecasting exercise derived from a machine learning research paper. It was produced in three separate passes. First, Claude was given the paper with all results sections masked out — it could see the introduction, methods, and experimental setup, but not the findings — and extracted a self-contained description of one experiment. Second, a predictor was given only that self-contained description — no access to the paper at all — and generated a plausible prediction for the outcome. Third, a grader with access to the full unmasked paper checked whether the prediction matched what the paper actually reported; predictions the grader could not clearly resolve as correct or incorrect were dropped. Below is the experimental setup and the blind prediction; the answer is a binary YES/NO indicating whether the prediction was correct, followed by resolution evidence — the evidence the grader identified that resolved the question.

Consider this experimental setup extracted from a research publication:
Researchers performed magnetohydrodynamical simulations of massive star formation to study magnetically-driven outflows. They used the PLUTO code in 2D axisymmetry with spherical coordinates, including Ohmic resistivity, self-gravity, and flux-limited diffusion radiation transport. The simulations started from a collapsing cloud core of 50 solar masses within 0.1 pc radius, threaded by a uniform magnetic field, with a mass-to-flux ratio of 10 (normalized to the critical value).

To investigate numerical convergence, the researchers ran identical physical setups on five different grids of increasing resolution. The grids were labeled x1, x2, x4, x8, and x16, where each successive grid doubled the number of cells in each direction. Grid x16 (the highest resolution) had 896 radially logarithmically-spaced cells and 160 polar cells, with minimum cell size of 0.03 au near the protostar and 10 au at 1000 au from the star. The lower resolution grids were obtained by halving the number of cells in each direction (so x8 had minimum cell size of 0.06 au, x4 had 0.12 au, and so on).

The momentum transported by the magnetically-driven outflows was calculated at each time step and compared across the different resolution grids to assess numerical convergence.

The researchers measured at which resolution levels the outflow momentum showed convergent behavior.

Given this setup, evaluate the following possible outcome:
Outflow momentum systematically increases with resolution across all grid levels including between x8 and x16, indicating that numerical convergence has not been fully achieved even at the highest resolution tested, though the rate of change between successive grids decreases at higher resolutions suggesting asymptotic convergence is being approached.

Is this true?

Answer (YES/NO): NO